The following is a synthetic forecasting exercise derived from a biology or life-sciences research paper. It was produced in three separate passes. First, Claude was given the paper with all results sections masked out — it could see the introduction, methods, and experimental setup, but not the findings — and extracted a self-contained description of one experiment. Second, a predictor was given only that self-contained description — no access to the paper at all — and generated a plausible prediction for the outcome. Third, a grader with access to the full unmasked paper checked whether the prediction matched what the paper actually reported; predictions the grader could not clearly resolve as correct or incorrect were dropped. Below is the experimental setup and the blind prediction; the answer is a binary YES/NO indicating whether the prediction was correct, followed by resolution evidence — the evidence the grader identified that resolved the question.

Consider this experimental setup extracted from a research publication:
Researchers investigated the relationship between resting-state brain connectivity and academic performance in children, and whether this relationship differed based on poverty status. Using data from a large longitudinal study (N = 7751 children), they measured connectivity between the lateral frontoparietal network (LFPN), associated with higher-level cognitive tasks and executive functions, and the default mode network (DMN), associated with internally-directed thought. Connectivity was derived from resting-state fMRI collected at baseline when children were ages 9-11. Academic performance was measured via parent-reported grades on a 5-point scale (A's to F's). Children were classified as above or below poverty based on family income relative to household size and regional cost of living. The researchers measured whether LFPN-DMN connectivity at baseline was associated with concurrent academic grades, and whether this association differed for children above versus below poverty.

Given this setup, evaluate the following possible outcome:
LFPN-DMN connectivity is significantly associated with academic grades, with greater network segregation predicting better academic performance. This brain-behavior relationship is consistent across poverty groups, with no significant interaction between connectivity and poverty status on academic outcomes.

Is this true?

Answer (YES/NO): NO